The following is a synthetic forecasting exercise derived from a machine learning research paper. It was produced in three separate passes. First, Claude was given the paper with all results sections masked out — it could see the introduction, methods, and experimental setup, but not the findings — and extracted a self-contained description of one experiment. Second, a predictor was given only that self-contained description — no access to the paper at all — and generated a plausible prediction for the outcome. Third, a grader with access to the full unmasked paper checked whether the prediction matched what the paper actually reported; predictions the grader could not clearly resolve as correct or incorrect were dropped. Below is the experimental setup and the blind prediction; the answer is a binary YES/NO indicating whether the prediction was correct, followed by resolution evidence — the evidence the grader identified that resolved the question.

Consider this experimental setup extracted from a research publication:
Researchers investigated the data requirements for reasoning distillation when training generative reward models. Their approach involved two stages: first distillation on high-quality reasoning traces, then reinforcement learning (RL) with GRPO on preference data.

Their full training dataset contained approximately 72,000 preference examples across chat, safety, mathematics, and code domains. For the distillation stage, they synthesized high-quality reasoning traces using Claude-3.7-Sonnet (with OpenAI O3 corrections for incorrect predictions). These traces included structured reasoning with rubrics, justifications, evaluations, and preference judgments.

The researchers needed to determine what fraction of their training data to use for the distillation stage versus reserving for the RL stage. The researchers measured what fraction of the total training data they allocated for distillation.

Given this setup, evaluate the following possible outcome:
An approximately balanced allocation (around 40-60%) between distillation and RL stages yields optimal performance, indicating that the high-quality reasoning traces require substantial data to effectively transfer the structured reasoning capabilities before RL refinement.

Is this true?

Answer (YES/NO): NO